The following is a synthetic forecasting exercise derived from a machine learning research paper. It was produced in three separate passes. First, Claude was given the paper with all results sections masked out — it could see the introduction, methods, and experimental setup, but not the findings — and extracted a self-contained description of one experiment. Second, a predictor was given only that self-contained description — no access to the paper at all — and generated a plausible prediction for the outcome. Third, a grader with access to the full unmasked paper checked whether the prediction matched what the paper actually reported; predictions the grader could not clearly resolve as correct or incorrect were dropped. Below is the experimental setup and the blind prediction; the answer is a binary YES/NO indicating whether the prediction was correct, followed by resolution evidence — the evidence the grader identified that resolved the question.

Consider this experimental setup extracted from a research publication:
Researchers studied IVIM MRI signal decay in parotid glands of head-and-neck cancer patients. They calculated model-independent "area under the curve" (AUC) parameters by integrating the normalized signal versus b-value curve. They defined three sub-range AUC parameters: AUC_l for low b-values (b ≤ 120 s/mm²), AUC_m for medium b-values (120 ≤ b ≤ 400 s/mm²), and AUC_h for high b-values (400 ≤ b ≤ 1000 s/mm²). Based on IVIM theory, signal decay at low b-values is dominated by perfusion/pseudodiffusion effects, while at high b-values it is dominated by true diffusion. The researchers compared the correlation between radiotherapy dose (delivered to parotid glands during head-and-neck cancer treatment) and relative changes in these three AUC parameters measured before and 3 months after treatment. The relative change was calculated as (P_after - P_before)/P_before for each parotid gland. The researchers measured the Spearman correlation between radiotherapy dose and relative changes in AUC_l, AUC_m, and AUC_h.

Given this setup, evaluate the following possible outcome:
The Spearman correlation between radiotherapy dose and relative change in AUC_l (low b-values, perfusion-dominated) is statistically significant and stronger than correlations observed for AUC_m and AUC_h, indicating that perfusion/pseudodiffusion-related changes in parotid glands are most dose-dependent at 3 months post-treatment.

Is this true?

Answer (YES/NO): NO